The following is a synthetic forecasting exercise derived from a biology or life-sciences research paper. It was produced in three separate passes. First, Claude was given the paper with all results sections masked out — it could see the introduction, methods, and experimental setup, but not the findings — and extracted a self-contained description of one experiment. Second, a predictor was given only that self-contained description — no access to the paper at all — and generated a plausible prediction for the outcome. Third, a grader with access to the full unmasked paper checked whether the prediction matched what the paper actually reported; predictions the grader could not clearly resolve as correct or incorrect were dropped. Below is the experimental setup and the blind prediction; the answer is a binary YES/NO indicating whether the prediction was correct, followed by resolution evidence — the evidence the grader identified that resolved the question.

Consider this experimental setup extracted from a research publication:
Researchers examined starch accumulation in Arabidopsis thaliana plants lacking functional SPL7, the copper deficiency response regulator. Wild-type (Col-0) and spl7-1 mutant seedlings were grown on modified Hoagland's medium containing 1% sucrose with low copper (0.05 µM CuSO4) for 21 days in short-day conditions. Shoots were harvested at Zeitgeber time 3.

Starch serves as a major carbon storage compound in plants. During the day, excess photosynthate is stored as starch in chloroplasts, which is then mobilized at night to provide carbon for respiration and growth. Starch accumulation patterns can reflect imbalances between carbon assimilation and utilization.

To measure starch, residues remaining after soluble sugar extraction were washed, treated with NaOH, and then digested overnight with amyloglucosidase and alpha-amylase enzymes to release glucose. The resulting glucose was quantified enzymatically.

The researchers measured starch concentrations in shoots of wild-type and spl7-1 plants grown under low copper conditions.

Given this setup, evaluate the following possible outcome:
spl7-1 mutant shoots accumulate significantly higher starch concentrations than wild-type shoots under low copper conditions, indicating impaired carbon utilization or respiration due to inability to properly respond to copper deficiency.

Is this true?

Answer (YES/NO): NO